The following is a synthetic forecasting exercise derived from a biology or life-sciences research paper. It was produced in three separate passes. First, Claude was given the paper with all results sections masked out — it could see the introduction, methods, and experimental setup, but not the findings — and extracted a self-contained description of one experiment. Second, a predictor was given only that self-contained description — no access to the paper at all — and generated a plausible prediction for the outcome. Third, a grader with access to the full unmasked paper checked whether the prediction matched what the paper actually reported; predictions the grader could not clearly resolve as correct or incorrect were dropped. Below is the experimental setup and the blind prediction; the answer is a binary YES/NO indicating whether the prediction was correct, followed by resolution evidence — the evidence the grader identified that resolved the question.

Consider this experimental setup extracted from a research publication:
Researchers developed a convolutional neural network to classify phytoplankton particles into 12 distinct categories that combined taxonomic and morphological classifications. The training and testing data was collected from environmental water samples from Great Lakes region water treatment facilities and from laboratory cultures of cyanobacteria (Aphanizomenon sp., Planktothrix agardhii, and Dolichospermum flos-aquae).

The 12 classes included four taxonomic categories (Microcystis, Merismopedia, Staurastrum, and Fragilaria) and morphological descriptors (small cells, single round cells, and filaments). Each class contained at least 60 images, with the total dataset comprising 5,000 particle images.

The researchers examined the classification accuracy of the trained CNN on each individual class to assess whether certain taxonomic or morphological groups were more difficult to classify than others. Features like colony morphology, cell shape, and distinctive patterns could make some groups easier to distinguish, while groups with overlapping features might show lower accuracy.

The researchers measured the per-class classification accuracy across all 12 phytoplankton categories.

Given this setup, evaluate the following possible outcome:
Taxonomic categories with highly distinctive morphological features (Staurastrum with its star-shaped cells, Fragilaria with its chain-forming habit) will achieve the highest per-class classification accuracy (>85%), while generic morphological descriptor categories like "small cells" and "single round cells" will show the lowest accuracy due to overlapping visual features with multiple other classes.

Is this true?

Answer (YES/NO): NO